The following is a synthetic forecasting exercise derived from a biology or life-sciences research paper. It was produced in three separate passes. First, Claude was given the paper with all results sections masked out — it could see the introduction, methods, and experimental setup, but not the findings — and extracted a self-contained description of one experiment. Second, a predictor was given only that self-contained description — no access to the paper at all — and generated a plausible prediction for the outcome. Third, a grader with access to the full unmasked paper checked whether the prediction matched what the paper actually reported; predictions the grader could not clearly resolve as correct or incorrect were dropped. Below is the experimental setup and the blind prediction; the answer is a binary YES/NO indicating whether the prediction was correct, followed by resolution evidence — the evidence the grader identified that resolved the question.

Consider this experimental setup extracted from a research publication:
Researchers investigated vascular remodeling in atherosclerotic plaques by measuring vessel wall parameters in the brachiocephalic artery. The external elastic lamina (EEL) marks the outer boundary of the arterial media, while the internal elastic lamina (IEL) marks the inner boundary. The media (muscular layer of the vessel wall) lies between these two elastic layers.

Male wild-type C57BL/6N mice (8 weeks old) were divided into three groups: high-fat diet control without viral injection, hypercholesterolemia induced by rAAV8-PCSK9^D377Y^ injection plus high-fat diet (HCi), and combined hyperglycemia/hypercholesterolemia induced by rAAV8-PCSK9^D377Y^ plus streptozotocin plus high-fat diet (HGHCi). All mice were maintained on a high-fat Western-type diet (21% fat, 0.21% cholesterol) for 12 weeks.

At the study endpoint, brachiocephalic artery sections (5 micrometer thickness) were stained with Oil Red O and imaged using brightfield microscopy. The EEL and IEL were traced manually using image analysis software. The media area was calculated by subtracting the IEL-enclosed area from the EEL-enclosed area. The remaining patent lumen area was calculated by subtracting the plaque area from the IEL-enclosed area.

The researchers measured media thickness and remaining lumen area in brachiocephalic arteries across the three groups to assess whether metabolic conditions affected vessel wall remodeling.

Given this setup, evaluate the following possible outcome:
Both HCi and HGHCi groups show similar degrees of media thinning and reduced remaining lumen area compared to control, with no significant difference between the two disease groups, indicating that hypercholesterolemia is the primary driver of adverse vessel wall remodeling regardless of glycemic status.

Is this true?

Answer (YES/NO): NO